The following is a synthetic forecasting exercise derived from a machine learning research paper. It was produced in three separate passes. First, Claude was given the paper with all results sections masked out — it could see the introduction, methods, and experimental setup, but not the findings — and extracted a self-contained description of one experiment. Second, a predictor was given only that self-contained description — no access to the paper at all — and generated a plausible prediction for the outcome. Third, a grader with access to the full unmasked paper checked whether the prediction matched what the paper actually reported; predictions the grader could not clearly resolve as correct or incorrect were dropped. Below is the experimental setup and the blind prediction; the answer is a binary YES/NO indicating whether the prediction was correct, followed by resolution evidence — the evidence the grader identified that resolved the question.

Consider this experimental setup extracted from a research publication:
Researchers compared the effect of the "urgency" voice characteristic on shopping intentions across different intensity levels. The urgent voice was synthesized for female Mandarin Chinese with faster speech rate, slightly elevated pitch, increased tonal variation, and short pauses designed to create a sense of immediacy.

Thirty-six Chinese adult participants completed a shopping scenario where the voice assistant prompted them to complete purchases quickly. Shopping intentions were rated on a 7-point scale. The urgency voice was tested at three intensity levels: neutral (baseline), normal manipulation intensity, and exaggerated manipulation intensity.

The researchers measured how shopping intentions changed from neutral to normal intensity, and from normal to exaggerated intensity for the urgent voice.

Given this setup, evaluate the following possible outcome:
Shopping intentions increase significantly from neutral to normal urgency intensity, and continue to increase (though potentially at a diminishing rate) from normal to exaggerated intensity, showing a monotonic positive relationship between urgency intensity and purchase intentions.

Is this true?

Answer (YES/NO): NO